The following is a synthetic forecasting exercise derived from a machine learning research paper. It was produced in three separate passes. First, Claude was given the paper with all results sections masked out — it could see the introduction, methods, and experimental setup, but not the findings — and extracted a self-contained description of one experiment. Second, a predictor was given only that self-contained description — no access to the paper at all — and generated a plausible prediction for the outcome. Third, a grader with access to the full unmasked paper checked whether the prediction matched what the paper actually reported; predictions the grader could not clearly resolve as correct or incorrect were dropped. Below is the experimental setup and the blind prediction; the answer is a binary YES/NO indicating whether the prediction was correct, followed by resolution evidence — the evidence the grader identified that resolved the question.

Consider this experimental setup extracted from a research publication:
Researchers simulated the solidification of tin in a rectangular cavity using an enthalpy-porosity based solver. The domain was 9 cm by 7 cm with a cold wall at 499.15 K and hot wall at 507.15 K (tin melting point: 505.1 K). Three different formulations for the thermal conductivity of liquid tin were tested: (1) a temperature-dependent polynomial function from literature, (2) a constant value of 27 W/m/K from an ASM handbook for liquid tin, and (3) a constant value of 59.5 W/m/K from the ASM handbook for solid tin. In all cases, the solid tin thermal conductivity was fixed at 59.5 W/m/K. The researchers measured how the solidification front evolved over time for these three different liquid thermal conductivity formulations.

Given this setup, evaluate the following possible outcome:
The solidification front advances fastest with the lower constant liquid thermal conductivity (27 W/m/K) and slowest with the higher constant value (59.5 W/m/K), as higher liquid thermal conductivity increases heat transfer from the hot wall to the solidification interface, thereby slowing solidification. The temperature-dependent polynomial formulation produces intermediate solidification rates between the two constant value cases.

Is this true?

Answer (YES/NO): NO